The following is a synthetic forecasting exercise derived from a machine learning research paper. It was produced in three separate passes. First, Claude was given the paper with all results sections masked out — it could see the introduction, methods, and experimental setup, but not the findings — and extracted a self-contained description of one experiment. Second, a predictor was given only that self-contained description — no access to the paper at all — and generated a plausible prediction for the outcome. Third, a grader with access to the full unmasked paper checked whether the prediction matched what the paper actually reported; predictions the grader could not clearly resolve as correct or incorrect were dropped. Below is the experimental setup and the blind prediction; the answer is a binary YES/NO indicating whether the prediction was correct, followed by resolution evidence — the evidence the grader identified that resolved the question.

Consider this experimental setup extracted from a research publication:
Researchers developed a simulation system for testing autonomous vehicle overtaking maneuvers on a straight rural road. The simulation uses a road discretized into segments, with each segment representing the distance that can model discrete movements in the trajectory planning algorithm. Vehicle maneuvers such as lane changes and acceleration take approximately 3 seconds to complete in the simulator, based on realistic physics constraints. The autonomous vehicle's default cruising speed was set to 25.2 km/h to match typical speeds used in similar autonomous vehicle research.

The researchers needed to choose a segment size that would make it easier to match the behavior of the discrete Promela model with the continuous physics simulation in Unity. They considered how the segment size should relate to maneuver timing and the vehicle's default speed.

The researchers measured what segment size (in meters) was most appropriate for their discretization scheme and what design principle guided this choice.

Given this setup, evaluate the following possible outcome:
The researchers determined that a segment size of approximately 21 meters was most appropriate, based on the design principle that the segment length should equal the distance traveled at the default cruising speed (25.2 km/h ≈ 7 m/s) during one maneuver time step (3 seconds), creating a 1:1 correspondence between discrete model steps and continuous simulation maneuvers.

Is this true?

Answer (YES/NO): YES